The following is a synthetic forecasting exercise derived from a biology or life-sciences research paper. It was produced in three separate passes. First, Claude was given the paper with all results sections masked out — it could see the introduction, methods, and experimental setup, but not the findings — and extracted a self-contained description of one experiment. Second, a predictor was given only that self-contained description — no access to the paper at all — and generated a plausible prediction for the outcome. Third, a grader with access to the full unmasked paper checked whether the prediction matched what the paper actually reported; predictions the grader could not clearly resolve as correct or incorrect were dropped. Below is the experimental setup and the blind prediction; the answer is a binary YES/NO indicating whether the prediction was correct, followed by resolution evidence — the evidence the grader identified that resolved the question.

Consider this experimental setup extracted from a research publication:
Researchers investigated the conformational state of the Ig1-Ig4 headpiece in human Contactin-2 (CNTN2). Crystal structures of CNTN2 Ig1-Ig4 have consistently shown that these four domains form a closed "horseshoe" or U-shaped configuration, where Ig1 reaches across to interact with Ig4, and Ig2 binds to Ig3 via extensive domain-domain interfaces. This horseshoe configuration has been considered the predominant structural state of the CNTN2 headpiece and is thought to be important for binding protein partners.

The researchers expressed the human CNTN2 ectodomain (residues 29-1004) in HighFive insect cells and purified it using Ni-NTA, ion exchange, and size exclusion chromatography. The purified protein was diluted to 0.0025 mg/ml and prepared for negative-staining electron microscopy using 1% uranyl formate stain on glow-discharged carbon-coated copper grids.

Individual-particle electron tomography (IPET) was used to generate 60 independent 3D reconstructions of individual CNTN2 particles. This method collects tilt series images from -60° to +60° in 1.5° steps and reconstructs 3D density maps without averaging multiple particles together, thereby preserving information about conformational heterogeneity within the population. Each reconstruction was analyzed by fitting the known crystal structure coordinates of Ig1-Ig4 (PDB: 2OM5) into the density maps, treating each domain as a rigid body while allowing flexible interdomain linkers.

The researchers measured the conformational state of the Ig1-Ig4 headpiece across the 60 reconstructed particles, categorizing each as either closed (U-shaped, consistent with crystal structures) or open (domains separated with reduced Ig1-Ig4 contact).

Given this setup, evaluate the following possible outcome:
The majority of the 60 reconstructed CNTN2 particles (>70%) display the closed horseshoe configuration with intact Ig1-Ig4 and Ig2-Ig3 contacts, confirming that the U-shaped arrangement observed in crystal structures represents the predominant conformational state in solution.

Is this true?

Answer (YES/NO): NO